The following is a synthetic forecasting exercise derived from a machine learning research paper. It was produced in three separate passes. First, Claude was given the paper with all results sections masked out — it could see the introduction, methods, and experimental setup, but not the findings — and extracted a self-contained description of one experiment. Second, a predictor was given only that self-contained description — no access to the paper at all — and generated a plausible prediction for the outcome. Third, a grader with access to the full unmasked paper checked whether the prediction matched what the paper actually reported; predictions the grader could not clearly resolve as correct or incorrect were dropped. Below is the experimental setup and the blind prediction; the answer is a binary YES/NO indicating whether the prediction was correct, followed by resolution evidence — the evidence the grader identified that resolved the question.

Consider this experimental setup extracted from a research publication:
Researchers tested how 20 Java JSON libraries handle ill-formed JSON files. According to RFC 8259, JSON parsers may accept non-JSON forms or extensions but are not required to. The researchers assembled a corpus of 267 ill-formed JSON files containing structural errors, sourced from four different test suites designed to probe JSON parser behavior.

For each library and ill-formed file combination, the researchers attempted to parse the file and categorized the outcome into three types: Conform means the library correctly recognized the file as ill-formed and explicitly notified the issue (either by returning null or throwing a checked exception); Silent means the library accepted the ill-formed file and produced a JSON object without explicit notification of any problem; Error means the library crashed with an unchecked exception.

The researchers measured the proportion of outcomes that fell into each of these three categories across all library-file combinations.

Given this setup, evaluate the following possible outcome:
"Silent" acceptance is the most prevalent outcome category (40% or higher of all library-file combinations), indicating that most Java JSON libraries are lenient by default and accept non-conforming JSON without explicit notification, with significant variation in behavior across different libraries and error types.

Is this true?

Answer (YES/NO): NO